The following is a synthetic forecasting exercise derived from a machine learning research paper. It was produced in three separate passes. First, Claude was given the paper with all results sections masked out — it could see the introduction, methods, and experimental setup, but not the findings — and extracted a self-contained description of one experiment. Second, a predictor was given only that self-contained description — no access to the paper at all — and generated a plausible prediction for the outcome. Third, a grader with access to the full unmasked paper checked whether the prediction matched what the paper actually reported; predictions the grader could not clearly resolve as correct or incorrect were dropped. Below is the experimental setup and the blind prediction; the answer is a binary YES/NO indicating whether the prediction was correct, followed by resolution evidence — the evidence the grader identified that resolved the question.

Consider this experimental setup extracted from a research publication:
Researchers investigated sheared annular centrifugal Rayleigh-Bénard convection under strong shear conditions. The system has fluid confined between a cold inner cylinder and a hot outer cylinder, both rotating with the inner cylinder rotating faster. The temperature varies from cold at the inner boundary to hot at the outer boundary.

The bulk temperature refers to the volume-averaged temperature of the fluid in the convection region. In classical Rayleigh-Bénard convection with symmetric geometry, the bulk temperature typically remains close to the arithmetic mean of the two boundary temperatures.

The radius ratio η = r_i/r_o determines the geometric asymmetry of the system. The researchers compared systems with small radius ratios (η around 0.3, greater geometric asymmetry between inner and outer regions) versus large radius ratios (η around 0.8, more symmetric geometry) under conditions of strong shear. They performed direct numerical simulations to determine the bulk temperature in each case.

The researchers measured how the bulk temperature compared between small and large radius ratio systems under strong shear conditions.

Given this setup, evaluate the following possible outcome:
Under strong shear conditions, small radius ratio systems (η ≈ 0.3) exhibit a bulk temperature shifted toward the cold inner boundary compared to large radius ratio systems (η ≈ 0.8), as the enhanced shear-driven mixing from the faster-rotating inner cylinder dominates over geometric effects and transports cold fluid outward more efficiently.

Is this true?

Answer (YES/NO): NO